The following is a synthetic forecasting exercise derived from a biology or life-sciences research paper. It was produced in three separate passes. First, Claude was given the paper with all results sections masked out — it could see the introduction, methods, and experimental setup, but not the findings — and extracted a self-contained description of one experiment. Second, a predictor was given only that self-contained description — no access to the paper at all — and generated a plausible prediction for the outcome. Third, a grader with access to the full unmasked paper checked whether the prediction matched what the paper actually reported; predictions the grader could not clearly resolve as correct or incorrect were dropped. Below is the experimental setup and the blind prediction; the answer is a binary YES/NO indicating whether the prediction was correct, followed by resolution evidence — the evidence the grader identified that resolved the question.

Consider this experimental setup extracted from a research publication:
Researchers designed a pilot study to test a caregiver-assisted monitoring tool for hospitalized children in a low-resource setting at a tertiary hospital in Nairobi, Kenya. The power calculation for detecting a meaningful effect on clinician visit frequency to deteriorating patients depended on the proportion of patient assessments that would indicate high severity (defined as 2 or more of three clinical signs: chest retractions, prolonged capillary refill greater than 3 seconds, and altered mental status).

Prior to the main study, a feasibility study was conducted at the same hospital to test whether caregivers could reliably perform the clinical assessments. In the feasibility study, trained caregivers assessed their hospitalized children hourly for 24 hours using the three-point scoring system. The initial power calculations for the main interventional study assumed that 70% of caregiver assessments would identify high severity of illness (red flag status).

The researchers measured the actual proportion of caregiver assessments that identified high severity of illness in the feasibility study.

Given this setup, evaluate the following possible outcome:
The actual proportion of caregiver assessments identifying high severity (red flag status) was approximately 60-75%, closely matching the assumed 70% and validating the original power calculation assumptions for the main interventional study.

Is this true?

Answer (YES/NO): NO